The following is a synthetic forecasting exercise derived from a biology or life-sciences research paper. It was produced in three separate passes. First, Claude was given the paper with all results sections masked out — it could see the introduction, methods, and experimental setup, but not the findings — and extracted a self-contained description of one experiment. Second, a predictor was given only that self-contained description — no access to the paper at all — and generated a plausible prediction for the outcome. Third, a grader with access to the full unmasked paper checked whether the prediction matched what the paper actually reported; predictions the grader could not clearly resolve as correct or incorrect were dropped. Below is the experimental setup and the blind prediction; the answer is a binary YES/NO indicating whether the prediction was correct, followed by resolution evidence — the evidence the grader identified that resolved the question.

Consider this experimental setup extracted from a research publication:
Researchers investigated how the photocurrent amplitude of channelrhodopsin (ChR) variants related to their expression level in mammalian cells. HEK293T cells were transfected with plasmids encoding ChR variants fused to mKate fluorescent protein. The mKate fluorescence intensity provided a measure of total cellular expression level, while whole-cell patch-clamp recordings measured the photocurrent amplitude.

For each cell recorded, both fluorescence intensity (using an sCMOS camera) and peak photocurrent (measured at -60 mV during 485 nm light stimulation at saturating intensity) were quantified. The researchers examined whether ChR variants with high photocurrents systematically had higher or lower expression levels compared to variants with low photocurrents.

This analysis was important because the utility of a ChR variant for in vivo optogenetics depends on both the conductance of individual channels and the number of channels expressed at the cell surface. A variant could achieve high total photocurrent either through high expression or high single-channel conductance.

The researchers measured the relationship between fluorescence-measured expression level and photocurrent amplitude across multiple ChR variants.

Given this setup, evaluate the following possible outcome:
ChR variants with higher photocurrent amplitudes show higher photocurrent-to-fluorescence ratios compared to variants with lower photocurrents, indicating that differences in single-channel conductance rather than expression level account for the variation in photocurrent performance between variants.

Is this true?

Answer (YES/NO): YES